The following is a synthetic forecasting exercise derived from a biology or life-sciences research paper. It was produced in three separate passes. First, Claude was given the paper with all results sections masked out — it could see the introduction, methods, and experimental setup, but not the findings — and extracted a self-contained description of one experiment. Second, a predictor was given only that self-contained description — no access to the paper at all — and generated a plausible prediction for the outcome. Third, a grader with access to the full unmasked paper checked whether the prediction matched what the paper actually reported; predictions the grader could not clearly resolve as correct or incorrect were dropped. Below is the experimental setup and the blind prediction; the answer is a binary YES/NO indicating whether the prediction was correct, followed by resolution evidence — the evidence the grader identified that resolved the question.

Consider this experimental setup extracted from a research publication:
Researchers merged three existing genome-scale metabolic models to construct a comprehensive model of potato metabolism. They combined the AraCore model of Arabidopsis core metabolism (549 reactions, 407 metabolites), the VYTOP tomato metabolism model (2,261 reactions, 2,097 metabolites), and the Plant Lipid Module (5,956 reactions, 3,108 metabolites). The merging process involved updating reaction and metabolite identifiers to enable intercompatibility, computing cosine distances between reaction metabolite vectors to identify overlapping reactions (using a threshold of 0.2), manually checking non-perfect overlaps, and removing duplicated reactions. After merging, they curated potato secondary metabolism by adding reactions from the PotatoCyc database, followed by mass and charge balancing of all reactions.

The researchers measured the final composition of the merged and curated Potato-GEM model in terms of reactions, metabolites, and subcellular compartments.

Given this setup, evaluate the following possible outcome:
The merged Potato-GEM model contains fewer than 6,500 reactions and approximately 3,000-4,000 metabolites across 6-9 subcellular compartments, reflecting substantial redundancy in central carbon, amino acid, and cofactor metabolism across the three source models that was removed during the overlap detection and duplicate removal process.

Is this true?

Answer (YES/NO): NO